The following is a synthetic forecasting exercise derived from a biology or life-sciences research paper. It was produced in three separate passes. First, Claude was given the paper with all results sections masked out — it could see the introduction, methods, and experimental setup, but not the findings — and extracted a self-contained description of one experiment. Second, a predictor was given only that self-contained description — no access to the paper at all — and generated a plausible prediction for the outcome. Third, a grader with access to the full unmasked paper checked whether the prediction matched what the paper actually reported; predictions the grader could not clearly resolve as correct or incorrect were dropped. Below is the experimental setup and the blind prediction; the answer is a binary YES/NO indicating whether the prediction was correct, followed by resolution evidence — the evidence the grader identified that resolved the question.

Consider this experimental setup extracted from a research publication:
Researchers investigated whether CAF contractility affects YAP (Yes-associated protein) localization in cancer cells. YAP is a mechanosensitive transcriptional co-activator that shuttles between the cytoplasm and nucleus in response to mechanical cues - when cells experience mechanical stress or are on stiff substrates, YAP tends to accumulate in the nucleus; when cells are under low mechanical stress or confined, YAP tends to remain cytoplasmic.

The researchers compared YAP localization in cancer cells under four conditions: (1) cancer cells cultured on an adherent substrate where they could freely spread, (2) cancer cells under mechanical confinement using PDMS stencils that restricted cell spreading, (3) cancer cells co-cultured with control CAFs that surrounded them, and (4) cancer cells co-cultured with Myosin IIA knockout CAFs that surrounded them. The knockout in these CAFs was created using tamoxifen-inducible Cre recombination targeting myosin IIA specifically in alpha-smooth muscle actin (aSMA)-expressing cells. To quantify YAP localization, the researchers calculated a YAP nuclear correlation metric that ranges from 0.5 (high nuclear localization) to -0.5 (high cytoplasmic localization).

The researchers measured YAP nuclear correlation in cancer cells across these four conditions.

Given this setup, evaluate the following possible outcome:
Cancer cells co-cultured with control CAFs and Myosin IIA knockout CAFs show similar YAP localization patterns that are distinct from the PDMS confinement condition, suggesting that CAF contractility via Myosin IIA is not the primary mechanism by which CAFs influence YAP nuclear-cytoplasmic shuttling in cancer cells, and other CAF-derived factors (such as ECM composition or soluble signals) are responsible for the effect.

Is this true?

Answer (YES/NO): NO